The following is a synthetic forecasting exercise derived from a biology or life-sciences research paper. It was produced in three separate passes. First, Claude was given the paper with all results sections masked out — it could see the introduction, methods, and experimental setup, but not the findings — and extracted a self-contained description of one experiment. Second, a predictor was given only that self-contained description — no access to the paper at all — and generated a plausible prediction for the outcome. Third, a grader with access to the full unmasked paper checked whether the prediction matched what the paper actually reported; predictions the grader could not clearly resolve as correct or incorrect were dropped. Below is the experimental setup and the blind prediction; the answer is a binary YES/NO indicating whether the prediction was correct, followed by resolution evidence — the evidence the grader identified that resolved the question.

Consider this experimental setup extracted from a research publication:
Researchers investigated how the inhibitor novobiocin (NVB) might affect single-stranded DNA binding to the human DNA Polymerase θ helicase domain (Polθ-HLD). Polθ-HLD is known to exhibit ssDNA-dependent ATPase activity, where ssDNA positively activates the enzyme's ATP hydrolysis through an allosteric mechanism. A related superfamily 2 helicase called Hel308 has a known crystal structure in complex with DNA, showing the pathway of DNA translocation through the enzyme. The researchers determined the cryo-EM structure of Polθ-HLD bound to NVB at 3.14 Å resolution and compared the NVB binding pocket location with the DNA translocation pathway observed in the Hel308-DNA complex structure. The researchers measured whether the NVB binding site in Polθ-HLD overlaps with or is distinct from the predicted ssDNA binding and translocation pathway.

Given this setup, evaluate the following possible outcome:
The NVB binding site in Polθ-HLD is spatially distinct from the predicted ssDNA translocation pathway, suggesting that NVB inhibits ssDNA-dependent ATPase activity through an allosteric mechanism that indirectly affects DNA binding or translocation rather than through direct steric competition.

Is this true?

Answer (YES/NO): NO